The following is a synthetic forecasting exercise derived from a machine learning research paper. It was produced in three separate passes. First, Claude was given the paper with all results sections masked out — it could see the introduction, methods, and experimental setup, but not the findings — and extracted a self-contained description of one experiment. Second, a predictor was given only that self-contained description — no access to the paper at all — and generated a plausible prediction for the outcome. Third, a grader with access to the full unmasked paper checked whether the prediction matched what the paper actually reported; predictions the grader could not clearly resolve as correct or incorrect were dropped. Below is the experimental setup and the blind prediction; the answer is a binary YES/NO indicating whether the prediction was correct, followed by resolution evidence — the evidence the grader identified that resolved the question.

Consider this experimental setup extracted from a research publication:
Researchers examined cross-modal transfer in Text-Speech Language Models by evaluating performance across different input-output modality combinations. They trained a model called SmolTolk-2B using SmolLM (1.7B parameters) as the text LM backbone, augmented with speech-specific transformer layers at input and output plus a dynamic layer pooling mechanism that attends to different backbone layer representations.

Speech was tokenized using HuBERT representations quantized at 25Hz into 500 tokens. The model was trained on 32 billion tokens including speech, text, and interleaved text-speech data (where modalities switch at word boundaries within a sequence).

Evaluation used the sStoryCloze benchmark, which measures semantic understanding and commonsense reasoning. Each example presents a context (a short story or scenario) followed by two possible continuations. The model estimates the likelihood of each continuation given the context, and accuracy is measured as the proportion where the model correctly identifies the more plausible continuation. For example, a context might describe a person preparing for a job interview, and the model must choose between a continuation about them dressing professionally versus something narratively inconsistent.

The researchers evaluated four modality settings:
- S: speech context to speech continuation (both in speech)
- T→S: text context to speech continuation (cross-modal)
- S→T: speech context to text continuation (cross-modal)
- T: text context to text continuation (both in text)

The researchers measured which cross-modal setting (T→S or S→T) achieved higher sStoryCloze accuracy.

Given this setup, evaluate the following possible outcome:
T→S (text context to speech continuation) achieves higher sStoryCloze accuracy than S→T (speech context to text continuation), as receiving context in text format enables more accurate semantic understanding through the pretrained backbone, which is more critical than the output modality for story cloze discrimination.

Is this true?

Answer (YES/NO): NO